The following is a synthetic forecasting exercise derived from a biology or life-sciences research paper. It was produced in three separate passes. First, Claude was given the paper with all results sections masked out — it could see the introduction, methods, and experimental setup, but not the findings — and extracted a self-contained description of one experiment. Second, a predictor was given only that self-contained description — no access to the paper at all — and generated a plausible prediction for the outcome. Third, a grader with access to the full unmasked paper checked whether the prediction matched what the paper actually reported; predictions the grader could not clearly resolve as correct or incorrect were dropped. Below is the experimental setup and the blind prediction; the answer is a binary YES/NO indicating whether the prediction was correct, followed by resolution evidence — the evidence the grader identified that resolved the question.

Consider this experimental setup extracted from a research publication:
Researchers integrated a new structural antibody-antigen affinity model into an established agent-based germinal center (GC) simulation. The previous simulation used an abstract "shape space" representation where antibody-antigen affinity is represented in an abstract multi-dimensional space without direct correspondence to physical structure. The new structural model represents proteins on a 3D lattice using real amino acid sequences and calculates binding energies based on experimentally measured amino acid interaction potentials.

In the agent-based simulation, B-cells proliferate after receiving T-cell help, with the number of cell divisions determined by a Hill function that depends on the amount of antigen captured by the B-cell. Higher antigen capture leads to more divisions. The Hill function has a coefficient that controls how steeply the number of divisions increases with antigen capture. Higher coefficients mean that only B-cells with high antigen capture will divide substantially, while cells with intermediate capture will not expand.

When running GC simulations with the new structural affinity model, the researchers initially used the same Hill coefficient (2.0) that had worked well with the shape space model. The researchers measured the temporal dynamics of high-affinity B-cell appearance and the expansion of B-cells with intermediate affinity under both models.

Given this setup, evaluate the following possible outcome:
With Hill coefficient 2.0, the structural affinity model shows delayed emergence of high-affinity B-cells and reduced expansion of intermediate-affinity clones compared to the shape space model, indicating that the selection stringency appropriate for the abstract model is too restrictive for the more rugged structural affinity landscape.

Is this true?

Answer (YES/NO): YES